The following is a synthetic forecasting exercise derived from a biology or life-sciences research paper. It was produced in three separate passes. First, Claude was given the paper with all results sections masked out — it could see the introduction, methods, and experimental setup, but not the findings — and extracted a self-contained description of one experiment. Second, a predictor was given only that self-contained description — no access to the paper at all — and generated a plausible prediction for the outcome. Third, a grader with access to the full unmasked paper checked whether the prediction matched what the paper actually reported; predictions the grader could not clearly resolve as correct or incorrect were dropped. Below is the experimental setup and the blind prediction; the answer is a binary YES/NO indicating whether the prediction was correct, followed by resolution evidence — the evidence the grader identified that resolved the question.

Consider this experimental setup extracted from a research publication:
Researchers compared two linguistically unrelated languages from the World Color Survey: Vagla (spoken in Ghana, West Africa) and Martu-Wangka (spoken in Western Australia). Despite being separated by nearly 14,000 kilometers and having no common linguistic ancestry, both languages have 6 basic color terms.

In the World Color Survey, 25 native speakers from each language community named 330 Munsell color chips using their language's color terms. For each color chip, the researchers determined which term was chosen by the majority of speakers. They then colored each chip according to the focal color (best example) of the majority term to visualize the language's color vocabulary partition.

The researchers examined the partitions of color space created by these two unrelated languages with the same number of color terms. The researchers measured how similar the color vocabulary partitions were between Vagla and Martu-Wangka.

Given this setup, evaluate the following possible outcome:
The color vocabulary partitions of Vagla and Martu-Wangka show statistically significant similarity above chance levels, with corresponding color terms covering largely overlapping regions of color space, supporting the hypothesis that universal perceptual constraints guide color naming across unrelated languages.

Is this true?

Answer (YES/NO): YES